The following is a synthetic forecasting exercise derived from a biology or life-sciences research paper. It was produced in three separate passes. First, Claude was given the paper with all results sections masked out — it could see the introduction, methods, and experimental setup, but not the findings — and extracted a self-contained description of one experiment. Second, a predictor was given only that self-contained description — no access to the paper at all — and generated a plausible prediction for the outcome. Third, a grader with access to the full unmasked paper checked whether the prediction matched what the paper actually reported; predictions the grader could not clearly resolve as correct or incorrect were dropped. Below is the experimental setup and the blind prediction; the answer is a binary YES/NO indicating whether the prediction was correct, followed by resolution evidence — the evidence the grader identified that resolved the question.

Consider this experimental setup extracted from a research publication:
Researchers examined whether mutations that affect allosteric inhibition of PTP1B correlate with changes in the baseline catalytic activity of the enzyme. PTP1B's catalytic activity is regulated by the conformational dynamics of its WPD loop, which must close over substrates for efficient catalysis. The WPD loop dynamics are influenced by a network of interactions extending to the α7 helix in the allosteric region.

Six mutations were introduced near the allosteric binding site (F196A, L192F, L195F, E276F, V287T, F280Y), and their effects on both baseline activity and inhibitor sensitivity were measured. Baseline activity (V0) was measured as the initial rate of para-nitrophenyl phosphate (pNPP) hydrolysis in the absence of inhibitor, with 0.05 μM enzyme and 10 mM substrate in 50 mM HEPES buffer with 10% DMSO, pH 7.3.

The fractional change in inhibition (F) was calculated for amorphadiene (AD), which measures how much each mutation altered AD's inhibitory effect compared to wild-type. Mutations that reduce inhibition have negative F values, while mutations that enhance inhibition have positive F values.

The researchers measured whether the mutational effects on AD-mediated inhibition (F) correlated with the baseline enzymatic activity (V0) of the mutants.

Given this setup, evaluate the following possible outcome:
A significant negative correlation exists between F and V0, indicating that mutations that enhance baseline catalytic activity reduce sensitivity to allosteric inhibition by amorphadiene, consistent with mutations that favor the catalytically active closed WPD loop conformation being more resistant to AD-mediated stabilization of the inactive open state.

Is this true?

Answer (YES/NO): NO